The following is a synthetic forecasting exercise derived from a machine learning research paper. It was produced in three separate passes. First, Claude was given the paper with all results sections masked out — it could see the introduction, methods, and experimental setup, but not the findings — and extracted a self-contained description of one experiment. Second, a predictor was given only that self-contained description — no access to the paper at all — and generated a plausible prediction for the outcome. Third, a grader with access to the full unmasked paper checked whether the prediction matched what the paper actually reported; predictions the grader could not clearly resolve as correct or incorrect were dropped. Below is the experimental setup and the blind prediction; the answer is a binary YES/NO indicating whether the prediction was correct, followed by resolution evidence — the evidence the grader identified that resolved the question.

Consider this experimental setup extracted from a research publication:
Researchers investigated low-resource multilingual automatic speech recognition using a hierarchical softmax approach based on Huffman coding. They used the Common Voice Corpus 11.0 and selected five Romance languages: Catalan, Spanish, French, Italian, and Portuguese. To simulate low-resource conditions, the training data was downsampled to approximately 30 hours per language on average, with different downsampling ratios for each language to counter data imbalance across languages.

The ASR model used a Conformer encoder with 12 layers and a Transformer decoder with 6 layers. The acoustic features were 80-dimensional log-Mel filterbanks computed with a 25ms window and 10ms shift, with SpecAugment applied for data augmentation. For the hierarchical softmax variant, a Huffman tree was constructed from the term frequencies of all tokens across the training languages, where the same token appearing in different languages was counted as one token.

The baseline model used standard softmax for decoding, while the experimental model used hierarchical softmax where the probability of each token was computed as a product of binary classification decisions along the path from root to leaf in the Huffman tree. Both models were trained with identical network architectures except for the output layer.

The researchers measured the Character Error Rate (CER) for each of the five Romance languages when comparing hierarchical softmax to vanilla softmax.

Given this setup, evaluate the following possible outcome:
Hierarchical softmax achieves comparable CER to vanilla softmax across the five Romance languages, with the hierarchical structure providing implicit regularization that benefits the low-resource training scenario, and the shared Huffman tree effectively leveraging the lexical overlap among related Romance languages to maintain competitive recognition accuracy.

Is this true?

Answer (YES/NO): NO